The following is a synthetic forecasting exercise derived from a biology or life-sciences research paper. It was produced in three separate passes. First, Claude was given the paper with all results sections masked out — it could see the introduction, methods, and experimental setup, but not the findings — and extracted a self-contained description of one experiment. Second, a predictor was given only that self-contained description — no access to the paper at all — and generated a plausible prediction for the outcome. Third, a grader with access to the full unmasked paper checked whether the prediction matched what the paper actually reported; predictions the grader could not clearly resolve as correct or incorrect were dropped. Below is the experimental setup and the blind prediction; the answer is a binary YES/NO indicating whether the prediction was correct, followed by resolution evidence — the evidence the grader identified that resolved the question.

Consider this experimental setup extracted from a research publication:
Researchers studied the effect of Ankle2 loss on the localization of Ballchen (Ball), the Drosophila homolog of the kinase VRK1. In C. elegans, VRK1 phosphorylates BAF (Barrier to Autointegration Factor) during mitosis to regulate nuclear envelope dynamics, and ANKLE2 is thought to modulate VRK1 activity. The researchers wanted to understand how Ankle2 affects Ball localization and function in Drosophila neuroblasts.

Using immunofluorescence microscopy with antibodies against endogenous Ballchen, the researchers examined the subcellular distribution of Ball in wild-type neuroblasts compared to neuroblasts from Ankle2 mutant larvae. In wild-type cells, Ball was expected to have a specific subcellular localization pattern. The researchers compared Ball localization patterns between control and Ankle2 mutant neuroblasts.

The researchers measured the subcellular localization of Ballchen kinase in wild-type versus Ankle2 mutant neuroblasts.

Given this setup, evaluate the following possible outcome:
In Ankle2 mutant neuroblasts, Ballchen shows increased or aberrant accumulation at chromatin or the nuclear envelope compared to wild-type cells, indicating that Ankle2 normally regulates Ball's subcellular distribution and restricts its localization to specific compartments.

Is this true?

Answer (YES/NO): NO